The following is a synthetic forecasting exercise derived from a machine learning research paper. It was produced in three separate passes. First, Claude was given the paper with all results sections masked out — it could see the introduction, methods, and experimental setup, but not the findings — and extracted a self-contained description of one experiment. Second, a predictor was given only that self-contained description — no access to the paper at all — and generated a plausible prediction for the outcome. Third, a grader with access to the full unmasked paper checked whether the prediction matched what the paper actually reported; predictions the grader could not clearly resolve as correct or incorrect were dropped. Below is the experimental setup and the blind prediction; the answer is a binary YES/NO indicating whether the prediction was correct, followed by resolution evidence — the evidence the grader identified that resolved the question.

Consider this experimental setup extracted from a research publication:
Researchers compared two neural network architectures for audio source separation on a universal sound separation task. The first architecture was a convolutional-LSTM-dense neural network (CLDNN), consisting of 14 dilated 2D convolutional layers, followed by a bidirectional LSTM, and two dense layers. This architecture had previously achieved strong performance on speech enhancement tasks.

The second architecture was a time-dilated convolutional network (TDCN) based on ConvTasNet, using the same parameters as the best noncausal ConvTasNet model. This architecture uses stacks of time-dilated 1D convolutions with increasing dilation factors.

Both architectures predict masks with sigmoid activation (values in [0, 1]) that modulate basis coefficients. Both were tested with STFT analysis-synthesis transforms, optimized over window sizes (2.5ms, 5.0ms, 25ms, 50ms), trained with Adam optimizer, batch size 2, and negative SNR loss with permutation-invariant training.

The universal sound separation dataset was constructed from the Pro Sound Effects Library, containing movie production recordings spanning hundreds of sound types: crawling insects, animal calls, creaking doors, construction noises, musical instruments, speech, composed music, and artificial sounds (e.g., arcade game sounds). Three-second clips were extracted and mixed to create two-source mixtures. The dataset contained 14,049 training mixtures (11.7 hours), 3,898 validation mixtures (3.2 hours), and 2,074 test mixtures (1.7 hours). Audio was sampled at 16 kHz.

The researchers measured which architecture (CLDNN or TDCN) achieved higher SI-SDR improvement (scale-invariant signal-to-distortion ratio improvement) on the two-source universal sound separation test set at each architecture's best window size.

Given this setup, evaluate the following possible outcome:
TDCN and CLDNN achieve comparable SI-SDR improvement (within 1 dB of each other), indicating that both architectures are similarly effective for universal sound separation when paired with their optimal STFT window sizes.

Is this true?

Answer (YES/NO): NO